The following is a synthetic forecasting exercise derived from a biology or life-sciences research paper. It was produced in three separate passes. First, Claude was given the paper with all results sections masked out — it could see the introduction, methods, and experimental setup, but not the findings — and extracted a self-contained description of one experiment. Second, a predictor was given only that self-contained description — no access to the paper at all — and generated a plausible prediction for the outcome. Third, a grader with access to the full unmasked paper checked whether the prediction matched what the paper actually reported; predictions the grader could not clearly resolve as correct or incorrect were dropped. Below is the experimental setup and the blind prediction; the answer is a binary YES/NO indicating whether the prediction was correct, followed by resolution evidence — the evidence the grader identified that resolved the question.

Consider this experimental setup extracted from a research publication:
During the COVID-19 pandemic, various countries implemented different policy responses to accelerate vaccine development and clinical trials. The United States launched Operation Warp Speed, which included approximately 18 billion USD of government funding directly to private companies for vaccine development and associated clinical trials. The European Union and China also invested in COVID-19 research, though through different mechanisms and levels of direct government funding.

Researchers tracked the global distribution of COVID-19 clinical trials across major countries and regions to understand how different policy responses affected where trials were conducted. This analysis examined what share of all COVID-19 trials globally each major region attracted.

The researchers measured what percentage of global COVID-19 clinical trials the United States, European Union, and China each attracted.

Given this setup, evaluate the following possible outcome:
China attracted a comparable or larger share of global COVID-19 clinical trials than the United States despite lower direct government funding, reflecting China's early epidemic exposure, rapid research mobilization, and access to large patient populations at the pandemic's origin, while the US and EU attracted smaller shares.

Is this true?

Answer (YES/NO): NO